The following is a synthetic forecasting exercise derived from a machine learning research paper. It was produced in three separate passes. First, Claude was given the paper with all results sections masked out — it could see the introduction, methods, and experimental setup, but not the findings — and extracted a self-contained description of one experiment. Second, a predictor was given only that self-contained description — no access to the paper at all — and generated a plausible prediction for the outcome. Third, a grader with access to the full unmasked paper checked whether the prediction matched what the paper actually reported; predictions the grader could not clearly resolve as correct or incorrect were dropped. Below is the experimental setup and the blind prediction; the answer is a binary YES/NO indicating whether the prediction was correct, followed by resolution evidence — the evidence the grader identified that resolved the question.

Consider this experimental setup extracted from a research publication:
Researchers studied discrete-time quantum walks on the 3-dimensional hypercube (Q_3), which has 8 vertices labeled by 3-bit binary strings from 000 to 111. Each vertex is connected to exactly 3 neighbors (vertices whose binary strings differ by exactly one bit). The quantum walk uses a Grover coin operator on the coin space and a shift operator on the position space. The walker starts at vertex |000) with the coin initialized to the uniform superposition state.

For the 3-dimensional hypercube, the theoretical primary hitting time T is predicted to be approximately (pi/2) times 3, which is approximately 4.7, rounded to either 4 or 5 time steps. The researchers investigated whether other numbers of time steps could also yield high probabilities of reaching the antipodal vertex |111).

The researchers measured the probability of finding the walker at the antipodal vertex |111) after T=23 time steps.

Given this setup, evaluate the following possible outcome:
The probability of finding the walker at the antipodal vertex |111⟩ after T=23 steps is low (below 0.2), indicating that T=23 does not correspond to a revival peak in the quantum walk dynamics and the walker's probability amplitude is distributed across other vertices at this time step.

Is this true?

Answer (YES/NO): NO